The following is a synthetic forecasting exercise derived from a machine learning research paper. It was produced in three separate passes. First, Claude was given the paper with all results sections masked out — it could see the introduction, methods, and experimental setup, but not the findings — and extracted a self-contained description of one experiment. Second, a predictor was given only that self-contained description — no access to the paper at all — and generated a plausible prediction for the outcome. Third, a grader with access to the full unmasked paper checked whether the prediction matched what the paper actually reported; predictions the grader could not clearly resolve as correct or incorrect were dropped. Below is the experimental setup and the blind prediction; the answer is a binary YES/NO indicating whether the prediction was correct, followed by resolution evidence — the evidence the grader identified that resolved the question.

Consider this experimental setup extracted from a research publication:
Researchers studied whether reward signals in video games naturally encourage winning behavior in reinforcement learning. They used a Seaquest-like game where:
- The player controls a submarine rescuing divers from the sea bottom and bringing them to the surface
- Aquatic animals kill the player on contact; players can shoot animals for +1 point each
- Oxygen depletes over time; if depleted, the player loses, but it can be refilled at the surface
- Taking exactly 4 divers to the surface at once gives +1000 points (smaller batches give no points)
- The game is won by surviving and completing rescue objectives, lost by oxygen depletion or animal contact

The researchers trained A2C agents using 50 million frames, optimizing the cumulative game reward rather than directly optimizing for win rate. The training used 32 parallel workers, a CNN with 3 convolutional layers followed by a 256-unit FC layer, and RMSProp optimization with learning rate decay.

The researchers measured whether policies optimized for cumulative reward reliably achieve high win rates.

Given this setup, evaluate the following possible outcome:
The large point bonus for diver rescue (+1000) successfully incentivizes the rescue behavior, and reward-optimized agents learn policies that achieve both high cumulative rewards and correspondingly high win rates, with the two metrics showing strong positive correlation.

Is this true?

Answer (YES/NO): NO